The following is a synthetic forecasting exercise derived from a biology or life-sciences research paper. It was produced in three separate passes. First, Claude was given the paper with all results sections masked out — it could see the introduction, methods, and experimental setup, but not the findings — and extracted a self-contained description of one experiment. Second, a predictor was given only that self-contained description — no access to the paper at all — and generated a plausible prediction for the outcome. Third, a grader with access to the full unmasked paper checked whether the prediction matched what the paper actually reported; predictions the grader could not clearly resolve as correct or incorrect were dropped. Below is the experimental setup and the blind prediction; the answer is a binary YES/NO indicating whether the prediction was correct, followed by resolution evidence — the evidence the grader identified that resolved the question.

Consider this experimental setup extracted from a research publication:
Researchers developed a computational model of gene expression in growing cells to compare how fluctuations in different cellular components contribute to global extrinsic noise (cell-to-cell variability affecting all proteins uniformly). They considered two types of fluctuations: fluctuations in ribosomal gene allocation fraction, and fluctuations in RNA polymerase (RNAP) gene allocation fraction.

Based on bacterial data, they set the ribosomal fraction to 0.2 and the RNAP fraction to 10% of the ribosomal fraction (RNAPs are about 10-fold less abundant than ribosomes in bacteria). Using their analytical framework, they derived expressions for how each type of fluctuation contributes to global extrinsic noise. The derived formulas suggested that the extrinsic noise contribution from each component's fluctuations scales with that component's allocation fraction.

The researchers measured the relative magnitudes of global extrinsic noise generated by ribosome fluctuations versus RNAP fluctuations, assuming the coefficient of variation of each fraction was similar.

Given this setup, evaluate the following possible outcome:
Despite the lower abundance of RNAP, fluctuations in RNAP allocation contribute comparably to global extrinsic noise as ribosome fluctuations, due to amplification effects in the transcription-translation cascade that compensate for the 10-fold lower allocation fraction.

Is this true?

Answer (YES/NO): NO